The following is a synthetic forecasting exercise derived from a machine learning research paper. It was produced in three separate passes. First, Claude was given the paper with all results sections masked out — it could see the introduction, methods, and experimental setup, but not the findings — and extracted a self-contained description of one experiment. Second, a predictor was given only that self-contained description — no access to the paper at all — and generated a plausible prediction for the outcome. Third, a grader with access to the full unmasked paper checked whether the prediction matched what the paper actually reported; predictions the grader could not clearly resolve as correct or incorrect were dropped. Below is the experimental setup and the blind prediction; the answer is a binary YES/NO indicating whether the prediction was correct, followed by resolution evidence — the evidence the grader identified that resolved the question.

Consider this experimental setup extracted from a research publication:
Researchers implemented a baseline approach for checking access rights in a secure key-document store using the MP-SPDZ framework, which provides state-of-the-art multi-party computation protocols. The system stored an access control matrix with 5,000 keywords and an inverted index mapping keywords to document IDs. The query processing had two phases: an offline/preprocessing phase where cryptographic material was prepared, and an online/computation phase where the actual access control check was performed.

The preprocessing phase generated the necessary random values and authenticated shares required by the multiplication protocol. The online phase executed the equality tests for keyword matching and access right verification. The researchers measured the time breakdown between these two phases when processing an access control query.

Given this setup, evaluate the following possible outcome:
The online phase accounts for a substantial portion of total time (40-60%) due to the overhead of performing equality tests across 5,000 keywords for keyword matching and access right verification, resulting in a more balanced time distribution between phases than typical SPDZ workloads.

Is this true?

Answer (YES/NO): NO